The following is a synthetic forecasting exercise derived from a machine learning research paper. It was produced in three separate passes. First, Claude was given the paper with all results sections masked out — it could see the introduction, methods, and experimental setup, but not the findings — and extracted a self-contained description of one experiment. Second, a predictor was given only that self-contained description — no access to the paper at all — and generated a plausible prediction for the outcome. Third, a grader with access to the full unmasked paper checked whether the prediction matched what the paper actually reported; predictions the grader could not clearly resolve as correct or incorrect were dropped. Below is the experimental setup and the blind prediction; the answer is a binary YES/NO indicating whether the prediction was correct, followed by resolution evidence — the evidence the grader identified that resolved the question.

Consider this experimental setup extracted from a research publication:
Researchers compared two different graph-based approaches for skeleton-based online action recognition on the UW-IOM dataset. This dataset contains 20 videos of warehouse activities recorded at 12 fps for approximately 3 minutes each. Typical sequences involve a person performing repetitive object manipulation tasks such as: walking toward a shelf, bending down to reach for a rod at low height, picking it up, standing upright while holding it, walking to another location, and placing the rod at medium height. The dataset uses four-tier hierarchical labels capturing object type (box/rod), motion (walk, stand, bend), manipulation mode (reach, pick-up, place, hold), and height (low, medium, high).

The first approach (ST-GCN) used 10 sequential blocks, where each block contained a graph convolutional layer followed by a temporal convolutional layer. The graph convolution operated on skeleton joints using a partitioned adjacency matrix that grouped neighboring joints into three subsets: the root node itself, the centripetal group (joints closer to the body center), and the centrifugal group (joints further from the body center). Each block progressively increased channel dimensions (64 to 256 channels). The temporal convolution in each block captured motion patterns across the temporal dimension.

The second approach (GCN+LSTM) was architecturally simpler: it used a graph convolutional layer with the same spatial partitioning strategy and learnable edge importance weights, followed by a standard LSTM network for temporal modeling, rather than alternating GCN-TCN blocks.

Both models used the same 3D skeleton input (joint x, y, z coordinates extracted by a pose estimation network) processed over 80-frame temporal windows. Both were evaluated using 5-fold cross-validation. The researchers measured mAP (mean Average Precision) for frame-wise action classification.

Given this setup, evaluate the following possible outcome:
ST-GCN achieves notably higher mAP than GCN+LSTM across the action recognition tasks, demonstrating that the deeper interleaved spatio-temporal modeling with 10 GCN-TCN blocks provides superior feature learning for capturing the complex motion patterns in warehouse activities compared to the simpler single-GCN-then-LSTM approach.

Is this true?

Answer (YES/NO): NO